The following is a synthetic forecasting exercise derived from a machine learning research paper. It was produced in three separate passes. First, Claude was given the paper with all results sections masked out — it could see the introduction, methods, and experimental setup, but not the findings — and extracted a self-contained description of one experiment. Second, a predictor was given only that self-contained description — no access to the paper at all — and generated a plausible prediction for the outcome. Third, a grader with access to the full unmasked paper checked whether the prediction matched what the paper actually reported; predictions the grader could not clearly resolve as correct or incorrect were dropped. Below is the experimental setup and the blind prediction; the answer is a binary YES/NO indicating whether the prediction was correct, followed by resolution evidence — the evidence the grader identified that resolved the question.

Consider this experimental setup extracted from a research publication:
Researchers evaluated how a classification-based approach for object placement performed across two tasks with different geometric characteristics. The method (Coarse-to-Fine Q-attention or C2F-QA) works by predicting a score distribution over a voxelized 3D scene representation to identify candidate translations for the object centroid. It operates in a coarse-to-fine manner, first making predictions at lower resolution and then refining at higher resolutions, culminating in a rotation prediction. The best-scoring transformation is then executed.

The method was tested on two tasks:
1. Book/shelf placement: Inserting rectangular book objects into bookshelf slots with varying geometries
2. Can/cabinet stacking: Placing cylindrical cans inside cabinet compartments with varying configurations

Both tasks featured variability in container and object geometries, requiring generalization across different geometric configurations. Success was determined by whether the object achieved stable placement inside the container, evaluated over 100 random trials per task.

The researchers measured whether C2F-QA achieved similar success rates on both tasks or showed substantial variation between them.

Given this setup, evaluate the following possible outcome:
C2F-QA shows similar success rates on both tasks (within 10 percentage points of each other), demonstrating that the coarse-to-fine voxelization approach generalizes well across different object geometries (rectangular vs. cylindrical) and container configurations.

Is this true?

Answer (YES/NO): YES